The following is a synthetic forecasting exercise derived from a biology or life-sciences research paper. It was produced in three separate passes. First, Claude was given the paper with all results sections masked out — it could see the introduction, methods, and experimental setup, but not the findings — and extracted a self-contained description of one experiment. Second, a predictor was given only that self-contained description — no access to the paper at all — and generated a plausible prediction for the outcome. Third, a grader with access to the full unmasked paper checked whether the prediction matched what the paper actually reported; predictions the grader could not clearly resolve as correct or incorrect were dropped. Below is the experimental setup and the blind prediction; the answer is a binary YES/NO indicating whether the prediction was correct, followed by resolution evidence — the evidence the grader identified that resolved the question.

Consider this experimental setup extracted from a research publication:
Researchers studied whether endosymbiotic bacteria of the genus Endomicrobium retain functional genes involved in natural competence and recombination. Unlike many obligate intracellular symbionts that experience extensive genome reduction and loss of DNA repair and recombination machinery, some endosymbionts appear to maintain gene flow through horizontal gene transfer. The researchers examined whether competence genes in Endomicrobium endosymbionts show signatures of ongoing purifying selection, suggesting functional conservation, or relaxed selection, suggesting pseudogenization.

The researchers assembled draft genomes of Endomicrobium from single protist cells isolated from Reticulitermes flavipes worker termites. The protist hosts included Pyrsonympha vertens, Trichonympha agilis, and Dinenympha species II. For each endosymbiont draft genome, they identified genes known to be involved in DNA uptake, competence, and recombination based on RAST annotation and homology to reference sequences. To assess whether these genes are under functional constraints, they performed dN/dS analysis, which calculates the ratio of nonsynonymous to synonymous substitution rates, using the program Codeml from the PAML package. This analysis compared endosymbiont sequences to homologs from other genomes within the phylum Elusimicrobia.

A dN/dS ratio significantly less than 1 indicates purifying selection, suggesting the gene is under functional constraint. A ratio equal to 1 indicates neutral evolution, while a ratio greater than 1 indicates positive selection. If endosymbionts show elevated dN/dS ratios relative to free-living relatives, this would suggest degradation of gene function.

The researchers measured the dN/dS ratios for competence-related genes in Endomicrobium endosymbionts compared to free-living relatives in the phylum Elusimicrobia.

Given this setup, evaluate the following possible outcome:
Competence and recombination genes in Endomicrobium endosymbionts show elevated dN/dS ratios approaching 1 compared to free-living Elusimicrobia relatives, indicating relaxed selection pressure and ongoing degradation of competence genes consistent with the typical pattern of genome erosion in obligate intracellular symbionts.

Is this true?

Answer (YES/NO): NO